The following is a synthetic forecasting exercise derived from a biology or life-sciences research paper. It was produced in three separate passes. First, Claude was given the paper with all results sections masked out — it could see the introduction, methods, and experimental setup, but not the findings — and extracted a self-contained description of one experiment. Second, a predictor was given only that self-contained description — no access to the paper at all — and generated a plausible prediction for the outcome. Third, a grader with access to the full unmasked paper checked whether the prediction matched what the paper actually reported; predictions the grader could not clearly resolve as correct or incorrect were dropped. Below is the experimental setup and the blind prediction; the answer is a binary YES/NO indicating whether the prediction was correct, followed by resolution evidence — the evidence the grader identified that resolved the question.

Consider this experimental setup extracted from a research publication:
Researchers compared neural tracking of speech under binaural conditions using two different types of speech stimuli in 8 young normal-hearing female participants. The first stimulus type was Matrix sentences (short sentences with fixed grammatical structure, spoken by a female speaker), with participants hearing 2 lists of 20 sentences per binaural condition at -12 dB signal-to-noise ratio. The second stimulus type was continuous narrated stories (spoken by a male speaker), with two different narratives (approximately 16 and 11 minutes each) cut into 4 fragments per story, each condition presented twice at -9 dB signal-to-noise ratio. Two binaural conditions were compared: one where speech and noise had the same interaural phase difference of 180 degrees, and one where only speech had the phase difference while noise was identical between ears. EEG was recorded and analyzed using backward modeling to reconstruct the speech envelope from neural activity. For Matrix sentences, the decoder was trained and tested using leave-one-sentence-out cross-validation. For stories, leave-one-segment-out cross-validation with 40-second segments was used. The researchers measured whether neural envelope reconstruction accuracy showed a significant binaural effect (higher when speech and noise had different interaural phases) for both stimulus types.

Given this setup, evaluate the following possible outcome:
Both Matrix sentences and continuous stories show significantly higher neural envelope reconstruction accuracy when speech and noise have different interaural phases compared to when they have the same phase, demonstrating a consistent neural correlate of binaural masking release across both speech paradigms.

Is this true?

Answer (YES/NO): YES